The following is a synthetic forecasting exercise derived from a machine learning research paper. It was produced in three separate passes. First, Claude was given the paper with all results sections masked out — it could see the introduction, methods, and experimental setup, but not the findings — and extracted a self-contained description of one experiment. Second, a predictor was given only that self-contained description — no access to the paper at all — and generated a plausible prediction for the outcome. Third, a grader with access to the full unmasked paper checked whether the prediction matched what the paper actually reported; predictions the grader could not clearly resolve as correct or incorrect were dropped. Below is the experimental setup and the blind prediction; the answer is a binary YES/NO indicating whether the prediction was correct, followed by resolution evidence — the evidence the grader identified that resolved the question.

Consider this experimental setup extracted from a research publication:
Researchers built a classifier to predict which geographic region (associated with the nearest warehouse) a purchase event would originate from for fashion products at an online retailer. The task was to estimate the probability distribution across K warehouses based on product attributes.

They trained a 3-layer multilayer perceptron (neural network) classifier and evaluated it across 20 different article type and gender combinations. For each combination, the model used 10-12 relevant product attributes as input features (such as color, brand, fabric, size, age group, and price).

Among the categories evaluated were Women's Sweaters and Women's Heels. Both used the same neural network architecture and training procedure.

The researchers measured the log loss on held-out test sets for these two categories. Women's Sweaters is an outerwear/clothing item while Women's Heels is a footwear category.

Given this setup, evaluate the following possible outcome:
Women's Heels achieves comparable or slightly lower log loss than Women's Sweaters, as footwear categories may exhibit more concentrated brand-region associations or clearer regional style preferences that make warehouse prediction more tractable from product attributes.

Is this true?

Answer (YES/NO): NO